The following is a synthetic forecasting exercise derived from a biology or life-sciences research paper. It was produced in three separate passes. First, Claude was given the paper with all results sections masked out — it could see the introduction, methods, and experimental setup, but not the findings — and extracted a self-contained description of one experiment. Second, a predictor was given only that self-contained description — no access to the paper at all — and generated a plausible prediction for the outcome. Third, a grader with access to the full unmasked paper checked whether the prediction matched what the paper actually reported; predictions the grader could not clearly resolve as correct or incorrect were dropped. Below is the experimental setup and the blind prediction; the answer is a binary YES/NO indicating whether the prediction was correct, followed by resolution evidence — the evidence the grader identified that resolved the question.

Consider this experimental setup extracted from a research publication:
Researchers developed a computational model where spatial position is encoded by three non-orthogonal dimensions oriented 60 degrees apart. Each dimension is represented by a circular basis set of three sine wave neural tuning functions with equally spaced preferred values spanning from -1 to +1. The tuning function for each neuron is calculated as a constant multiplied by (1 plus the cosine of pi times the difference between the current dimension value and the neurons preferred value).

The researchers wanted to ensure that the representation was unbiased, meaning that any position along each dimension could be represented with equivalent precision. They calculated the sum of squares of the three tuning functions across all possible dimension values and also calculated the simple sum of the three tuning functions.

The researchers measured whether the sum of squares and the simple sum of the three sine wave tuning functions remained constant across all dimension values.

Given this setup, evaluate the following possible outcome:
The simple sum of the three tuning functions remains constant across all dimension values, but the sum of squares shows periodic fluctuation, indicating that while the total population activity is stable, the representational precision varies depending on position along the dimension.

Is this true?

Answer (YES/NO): NO